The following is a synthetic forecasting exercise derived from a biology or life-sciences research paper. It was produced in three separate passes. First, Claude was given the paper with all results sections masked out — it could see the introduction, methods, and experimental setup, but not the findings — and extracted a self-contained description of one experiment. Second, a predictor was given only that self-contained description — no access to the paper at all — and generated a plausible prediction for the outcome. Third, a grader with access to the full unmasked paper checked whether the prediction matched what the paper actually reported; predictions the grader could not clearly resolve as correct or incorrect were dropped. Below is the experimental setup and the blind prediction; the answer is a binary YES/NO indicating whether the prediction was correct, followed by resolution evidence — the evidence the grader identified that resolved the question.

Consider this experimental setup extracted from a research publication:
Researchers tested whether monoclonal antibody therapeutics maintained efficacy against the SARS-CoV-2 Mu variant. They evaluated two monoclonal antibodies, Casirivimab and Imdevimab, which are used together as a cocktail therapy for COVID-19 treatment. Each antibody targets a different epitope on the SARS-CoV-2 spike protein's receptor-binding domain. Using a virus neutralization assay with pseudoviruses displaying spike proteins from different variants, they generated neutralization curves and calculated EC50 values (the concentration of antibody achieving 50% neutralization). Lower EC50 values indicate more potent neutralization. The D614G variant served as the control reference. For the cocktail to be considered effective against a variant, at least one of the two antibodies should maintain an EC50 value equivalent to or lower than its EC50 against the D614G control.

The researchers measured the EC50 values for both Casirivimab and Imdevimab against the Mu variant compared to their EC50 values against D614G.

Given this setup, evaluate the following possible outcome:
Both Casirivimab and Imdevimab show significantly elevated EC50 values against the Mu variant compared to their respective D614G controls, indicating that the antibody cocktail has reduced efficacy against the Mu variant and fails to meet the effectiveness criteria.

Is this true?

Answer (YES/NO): NO